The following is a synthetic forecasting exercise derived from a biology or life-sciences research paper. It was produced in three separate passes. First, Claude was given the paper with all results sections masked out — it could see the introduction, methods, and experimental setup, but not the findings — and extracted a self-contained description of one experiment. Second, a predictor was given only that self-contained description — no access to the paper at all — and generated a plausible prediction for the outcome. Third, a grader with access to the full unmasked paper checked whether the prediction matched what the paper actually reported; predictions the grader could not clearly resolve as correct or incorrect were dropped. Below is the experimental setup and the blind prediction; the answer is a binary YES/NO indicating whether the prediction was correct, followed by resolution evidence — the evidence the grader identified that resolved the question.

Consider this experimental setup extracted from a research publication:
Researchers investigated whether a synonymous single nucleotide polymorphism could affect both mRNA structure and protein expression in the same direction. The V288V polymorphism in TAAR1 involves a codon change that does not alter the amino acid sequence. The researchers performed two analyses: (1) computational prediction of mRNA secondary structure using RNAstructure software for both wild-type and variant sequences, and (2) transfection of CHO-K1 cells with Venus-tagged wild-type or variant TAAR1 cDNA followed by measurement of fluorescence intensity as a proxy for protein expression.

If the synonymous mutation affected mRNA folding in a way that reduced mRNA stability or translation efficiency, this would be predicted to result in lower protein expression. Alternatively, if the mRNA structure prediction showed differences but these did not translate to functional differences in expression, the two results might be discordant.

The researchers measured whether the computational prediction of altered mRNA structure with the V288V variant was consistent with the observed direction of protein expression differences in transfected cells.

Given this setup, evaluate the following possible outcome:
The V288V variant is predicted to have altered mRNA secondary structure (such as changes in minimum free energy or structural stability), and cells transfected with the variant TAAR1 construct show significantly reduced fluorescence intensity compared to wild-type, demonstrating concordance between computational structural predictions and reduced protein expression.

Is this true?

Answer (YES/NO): NO